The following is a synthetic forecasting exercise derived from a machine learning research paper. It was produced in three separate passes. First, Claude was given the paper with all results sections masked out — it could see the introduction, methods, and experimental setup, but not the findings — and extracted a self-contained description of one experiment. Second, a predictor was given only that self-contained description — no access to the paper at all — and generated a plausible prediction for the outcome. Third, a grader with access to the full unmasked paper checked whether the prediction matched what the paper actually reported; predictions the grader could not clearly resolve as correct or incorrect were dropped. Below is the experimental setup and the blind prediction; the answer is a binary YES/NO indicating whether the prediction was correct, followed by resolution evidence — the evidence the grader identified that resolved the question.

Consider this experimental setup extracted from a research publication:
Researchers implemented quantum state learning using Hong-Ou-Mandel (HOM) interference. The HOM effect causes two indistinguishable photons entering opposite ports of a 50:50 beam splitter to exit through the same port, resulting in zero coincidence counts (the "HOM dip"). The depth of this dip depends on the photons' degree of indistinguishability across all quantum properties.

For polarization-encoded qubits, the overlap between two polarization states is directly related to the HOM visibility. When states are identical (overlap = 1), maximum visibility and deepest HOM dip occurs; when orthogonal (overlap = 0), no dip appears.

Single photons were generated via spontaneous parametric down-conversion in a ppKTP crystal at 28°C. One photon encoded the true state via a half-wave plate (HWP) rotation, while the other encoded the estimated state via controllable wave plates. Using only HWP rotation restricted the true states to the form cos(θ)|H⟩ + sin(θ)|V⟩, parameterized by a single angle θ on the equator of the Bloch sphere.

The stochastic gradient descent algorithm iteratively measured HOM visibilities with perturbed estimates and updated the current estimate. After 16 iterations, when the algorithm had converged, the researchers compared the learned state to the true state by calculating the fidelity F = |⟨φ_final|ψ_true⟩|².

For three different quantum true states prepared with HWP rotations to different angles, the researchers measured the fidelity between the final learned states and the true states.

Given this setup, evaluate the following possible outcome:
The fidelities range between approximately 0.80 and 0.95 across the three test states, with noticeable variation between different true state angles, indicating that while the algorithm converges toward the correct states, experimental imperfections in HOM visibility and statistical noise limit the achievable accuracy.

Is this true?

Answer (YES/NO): NO